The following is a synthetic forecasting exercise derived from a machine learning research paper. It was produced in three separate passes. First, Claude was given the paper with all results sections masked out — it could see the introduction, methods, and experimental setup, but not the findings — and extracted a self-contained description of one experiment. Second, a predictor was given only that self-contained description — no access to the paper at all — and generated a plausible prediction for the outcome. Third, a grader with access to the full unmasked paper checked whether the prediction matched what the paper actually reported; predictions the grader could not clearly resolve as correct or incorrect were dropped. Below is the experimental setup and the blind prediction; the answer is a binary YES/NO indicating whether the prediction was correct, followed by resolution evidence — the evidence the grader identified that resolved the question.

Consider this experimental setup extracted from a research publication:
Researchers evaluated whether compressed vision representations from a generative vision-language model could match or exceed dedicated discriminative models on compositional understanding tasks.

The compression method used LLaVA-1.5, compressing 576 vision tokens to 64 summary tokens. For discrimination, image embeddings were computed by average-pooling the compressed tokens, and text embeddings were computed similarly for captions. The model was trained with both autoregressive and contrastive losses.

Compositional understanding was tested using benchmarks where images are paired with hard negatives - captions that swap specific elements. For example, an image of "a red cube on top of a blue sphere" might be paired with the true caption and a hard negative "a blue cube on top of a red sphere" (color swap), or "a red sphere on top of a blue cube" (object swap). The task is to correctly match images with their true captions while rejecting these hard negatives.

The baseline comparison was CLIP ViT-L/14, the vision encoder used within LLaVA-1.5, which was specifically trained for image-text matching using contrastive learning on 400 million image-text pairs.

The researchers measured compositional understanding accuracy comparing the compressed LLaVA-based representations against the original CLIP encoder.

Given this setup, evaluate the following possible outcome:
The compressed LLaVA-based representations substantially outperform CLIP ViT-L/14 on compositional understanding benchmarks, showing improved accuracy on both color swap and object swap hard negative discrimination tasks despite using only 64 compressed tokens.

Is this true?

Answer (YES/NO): NO